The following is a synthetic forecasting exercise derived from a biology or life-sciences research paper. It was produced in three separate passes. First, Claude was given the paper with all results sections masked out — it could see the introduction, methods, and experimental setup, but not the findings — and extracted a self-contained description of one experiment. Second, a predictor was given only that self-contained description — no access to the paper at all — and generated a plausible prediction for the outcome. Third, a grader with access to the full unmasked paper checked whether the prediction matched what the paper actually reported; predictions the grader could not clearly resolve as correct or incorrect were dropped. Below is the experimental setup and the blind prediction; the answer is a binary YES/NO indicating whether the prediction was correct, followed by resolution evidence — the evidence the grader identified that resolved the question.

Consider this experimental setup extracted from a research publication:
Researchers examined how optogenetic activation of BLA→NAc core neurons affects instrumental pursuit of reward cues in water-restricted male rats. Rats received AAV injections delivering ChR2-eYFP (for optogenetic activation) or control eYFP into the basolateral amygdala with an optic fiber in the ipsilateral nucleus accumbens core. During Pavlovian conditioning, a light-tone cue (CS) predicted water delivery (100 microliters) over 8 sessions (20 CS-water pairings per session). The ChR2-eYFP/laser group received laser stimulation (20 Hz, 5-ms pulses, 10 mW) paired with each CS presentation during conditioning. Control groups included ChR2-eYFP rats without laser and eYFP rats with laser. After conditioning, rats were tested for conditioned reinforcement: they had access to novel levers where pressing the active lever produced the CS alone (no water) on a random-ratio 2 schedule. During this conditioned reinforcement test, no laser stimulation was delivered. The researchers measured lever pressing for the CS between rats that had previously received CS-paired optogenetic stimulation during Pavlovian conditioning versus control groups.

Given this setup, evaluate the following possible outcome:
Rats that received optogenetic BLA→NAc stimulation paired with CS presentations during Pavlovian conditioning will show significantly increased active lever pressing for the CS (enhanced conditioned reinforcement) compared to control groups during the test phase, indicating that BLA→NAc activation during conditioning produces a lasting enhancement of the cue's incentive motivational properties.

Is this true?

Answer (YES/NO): NO